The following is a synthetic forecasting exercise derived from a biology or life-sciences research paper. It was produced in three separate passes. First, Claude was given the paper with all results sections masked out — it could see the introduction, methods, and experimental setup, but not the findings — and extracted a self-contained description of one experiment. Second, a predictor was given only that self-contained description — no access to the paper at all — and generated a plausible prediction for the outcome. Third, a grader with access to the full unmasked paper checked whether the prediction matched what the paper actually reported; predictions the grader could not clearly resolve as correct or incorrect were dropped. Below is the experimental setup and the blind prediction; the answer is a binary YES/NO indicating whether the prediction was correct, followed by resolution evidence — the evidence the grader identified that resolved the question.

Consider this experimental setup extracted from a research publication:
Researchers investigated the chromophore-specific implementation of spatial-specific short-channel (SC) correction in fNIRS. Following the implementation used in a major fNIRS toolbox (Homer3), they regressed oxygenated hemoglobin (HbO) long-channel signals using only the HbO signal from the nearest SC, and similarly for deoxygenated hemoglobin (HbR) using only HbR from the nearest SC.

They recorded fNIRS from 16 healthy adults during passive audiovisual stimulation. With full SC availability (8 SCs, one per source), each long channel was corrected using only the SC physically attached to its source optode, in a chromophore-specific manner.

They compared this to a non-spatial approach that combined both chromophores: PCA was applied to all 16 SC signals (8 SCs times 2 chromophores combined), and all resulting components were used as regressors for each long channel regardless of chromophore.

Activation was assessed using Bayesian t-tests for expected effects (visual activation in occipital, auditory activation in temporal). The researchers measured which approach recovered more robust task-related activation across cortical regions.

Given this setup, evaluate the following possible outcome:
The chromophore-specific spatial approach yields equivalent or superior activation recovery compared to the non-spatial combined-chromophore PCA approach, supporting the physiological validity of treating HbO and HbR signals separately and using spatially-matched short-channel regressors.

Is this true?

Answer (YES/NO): NO